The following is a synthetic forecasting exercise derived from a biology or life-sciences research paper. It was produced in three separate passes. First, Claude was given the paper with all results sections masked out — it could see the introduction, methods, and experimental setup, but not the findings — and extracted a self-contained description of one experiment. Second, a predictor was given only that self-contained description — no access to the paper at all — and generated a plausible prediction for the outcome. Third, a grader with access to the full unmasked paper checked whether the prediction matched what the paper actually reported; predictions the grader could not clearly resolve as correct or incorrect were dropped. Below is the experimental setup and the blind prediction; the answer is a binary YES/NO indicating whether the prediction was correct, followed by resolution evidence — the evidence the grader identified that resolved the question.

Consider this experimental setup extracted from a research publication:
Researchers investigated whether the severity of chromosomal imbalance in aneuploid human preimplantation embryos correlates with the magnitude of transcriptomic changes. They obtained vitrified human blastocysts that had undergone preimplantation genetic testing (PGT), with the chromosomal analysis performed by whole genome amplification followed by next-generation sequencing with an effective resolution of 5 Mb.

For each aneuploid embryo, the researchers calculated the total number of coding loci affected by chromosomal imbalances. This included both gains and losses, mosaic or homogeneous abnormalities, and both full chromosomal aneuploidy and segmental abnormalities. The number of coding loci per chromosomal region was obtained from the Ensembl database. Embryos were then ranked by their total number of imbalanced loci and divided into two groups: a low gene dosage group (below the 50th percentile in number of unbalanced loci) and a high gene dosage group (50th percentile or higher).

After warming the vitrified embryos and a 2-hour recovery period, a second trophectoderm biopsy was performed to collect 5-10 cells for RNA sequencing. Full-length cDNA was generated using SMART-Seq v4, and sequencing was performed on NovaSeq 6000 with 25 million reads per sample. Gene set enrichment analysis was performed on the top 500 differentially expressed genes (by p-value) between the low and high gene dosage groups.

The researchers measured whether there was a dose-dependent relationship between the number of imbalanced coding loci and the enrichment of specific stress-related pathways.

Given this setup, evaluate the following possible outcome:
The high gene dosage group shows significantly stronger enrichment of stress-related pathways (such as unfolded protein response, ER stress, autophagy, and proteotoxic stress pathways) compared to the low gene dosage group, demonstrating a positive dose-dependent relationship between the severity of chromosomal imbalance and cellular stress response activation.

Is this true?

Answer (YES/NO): YES